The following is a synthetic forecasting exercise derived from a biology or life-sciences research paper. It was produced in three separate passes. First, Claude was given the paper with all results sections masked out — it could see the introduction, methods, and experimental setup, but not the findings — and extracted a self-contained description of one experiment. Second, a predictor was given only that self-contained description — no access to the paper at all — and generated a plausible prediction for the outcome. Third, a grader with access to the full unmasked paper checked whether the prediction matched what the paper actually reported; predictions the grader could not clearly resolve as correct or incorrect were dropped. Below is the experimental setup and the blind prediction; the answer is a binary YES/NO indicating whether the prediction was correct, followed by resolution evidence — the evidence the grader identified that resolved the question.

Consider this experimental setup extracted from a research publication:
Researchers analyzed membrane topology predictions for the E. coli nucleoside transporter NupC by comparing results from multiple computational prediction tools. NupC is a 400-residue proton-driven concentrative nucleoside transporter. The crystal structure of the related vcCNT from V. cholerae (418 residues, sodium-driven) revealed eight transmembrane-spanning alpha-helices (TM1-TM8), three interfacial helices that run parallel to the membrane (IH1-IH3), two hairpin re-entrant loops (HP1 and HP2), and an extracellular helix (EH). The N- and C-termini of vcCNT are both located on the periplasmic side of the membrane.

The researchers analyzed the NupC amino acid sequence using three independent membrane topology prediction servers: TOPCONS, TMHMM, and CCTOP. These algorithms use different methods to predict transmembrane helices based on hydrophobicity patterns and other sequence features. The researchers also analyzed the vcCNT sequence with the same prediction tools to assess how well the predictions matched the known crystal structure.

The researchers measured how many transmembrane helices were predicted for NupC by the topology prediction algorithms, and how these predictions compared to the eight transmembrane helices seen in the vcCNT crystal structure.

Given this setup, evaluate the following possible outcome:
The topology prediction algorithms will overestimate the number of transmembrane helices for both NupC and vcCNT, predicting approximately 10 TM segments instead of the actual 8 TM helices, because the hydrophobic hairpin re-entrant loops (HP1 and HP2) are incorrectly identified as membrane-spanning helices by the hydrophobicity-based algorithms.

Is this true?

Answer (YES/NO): NO